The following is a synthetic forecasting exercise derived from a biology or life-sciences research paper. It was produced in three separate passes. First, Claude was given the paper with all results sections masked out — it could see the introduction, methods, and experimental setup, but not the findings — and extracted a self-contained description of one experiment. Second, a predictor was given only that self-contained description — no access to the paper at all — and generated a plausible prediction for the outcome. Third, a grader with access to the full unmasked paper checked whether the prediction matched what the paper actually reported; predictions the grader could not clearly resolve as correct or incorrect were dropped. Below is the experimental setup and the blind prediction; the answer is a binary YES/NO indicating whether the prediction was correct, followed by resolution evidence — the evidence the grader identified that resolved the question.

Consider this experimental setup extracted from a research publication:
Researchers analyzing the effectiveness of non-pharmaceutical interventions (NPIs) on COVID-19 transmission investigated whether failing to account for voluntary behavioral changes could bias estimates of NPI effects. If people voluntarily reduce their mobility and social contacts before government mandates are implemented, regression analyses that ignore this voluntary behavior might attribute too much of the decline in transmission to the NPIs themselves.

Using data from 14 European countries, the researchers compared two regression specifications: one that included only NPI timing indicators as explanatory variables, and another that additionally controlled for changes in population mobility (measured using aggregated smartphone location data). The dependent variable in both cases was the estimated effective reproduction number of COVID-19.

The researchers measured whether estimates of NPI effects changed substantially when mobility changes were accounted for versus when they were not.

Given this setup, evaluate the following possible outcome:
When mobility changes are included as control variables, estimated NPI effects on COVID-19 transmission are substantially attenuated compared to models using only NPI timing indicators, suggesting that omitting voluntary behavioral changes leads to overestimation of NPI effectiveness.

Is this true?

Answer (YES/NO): YES